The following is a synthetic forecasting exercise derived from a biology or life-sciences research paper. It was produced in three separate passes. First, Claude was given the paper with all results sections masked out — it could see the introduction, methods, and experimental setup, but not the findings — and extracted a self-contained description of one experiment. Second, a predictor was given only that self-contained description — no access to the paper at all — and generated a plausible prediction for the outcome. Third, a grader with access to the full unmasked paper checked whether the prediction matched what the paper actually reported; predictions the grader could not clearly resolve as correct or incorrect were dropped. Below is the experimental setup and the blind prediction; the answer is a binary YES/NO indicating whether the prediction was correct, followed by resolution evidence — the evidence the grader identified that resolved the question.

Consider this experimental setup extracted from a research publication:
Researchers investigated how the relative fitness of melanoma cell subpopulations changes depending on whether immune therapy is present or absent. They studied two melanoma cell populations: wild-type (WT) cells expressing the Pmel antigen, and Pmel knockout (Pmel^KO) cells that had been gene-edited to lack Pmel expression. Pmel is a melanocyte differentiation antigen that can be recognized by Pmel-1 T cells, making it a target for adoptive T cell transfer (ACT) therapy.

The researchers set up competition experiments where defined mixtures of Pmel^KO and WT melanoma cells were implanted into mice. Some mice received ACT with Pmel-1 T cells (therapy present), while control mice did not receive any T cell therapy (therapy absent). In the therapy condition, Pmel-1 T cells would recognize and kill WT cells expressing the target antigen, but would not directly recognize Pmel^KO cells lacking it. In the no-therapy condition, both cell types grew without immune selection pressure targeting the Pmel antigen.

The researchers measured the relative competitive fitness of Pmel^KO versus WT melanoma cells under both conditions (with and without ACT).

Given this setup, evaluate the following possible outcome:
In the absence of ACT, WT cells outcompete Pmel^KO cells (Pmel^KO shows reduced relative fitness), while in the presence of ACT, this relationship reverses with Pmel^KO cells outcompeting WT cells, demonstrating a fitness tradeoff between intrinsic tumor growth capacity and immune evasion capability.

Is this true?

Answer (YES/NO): YES